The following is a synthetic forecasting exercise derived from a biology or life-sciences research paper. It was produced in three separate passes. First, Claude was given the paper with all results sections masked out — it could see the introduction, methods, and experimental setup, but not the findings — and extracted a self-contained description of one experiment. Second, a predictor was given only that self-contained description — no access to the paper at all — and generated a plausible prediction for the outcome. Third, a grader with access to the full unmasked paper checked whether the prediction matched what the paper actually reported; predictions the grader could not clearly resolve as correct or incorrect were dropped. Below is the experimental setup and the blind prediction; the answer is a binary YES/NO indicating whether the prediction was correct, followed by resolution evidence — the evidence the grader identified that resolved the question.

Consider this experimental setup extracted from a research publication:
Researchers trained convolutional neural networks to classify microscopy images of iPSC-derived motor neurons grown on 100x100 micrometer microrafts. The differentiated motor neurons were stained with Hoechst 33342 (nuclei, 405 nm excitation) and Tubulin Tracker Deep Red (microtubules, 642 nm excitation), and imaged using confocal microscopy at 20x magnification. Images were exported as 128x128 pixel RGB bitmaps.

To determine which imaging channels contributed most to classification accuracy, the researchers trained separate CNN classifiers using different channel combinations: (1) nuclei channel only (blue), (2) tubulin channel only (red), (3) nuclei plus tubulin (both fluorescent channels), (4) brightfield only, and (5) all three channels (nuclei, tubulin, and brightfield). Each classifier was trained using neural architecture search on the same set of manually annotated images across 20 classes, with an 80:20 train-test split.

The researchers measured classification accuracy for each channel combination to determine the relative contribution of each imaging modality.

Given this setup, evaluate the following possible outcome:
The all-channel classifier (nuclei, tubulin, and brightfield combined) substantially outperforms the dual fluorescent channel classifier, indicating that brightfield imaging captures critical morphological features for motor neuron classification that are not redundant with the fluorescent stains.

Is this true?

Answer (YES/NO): NO